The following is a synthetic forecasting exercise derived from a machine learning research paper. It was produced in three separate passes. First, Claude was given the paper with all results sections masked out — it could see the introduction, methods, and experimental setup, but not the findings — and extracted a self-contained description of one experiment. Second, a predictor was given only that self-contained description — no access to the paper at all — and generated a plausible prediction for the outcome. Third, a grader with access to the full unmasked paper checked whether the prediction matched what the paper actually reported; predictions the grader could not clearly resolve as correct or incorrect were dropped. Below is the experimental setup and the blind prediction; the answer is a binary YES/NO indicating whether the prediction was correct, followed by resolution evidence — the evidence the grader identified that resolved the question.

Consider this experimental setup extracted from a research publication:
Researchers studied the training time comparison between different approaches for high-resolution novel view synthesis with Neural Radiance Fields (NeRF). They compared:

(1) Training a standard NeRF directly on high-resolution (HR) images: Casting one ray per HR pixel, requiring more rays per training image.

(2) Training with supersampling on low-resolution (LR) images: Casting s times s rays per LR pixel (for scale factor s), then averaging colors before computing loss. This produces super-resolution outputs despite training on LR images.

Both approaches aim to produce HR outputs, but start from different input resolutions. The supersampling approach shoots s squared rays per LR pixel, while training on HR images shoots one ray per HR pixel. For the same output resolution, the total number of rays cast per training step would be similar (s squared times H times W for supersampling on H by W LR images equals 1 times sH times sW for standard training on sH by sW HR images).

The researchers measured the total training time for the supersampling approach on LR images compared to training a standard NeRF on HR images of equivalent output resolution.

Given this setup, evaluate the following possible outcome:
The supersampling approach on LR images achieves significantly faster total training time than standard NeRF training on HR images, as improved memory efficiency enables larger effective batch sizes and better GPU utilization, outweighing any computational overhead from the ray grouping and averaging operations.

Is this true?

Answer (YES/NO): NO